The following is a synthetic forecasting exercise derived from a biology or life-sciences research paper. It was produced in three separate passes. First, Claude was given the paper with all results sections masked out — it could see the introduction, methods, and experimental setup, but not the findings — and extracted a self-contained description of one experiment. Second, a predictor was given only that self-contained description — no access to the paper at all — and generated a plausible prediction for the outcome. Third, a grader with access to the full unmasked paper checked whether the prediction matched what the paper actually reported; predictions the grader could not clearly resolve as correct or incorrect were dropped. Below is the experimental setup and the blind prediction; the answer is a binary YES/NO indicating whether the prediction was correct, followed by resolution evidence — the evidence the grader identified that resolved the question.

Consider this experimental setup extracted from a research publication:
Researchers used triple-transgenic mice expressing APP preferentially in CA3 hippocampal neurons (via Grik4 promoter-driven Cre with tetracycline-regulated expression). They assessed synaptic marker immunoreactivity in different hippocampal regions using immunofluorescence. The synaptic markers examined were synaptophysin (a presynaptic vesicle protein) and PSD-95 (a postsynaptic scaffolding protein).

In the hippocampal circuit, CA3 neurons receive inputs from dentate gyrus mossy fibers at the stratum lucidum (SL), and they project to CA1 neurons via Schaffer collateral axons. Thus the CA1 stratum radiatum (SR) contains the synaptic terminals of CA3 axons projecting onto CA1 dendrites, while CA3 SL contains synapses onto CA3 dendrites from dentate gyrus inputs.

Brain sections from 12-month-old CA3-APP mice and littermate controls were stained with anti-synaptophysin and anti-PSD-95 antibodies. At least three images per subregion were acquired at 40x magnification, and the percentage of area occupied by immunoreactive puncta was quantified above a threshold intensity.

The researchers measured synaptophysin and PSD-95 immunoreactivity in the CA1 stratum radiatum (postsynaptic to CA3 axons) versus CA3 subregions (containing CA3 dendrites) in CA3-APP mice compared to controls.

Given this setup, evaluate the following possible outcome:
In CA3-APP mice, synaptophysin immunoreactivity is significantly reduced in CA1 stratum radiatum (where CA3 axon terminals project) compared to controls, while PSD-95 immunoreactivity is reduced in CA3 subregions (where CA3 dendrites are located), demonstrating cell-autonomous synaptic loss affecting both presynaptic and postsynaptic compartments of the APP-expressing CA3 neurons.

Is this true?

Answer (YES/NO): NO